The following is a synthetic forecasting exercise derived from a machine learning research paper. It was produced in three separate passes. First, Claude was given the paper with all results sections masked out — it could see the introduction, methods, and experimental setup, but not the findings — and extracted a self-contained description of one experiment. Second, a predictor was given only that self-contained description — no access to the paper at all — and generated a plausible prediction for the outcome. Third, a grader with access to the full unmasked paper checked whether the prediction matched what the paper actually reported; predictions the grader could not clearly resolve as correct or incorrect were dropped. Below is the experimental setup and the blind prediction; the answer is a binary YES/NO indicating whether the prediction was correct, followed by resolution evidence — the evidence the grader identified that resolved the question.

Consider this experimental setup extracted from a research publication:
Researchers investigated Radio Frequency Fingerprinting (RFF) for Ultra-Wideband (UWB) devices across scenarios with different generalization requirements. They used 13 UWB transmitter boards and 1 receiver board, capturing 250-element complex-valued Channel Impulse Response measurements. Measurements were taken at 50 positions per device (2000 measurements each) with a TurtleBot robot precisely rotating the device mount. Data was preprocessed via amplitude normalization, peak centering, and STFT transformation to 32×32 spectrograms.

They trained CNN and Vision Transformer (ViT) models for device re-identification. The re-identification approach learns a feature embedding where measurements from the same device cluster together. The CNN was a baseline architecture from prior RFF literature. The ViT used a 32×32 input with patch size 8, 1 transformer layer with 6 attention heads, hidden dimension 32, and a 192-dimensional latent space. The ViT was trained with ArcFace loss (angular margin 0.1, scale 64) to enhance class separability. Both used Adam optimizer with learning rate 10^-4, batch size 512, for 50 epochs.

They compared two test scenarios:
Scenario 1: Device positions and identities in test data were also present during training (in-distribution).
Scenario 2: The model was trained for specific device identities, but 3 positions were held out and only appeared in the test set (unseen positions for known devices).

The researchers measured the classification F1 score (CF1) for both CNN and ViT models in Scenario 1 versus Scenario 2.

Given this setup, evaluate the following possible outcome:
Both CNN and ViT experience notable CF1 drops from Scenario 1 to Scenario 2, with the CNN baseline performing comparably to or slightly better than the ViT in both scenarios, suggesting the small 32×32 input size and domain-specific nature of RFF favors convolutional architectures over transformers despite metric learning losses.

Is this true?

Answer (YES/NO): NO